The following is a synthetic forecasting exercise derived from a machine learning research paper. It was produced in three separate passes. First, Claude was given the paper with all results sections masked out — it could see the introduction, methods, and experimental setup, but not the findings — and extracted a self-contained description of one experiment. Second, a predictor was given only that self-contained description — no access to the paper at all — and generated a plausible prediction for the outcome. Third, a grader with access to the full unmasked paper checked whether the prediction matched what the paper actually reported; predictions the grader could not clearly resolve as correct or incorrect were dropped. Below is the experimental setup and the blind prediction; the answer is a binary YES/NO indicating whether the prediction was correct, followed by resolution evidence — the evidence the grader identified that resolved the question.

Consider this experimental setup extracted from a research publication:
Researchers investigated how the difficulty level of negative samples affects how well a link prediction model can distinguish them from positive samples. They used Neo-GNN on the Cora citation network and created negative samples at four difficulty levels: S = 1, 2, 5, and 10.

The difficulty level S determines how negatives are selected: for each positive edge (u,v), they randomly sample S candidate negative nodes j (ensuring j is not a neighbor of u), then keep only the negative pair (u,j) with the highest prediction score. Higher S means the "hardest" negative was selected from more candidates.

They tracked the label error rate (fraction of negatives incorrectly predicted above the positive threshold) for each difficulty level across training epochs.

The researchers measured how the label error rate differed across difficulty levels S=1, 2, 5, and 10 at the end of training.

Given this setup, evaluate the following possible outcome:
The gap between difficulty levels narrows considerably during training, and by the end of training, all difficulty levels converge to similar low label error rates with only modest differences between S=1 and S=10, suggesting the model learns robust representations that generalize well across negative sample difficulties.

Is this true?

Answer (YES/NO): NO